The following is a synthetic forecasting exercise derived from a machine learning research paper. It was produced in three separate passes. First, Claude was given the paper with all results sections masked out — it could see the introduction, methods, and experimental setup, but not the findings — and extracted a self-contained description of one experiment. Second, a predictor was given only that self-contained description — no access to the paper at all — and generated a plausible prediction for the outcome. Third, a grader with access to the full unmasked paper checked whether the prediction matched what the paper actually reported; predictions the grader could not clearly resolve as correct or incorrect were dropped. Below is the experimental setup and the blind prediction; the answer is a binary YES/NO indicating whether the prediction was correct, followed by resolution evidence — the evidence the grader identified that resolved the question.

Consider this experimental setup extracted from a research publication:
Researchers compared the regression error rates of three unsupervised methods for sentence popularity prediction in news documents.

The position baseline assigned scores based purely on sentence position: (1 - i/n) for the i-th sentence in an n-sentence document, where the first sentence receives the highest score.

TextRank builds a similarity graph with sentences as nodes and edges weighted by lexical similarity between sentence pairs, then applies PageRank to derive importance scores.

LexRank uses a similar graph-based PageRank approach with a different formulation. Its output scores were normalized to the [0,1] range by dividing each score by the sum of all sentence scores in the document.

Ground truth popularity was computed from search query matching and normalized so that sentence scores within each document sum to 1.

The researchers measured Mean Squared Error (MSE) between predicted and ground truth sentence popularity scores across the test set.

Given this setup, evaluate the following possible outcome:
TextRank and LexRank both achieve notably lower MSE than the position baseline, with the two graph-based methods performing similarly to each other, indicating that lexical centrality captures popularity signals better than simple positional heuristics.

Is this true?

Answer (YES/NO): NO